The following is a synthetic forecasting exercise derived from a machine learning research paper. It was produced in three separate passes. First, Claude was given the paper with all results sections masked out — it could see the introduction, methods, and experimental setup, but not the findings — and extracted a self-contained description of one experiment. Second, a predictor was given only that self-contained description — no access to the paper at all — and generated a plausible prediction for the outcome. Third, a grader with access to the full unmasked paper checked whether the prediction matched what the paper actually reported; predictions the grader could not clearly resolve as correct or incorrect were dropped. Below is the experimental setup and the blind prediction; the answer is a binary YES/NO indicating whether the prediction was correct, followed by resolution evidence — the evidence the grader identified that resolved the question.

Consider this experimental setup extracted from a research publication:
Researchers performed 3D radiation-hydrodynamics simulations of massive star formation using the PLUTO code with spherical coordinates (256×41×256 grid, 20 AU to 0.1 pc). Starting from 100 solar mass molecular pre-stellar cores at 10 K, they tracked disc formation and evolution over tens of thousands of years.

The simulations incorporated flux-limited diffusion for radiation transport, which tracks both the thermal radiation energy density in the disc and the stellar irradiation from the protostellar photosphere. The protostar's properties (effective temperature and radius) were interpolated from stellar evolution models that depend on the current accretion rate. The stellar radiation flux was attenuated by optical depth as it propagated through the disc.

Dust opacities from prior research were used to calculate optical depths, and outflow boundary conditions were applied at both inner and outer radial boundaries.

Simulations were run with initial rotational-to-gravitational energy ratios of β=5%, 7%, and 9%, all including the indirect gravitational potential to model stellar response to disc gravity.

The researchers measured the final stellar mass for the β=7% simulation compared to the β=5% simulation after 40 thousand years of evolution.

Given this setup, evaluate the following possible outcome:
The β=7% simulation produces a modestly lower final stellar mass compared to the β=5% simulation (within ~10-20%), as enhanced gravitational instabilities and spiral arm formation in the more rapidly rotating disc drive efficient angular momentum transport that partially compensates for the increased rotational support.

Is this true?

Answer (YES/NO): NO